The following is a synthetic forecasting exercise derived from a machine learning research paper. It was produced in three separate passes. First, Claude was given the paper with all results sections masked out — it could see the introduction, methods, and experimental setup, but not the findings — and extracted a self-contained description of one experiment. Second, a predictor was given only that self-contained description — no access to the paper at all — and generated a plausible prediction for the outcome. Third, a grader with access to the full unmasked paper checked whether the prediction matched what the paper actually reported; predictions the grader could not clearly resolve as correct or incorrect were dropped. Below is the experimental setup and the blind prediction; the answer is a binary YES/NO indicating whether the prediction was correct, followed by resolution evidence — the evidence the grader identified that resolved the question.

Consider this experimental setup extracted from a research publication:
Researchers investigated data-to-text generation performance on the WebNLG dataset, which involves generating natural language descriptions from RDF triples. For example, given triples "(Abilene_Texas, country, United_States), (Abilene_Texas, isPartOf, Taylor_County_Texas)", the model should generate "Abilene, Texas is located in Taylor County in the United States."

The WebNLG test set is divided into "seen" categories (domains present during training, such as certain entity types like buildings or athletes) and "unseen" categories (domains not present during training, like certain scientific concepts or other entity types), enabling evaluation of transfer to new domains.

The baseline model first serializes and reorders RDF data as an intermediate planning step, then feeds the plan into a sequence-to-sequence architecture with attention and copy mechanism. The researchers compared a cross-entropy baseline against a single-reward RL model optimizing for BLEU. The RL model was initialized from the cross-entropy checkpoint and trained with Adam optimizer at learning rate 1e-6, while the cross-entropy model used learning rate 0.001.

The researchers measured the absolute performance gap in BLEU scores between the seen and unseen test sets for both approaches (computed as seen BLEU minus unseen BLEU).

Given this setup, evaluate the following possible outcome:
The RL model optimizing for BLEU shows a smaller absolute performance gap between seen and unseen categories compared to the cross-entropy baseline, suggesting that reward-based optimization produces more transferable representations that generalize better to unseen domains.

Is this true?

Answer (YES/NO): YES